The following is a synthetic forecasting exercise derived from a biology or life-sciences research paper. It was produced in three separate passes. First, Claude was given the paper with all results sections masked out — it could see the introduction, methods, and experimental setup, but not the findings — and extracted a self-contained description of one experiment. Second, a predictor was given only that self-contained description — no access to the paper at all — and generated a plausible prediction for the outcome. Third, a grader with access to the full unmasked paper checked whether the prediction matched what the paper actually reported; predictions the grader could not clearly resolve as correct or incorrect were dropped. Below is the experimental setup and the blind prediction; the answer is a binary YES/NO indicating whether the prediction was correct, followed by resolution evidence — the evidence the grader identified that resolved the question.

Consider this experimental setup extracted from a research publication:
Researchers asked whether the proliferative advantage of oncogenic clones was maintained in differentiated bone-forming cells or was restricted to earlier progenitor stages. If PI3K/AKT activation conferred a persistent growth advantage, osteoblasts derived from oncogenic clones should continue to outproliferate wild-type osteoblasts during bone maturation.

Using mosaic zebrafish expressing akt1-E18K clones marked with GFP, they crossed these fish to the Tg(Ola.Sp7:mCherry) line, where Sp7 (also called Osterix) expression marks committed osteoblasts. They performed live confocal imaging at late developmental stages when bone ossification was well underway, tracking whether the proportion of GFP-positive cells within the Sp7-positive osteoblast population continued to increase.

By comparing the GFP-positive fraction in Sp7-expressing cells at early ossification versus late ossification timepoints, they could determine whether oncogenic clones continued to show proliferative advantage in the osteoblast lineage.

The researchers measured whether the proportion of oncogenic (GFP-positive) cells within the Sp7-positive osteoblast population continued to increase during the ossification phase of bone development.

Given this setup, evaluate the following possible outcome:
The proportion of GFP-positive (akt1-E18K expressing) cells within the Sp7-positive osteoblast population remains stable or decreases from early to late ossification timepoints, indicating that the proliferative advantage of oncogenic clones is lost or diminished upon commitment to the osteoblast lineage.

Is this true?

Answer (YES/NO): YES